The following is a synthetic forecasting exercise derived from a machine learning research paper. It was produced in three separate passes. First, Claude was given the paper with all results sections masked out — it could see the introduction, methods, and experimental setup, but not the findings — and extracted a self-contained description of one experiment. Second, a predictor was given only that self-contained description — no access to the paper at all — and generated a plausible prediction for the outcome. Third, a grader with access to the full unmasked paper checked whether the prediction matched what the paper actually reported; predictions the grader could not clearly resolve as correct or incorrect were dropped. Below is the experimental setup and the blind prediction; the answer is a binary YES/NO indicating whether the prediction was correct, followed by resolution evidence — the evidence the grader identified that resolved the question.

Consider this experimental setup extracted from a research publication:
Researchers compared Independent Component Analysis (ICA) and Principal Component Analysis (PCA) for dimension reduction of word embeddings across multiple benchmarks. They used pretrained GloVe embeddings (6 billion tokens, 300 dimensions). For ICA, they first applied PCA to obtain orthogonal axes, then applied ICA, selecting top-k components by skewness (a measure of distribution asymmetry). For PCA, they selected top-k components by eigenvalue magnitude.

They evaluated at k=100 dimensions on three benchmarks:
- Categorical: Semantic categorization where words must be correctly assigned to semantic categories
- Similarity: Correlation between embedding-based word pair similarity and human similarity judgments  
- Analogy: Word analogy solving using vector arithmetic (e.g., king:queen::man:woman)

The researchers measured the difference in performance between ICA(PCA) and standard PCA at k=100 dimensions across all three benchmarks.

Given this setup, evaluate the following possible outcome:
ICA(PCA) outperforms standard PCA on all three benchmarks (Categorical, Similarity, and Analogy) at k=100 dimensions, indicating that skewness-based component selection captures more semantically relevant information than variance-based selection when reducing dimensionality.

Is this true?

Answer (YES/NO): NO